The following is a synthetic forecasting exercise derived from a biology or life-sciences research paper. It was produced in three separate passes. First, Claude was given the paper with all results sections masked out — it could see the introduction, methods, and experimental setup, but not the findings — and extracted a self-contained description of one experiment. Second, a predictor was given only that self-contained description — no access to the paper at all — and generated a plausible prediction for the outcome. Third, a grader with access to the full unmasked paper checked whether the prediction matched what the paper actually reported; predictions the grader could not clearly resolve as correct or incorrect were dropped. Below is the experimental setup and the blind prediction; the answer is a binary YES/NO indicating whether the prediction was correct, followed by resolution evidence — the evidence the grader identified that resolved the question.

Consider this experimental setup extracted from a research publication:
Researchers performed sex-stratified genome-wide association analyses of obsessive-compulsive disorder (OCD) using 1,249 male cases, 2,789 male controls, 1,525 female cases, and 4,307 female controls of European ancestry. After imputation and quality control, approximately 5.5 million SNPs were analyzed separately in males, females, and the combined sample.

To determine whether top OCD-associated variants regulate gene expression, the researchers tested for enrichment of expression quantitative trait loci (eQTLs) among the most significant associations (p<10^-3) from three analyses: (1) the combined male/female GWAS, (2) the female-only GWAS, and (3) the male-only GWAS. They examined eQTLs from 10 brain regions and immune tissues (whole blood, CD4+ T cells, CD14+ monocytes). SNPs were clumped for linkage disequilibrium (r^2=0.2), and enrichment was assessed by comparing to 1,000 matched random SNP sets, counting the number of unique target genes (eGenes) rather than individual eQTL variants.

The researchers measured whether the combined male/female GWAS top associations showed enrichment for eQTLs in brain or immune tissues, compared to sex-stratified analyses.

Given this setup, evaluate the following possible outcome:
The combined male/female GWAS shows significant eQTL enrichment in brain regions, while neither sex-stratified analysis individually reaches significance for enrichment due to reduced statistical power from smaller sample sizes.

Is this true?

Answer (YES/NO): NO